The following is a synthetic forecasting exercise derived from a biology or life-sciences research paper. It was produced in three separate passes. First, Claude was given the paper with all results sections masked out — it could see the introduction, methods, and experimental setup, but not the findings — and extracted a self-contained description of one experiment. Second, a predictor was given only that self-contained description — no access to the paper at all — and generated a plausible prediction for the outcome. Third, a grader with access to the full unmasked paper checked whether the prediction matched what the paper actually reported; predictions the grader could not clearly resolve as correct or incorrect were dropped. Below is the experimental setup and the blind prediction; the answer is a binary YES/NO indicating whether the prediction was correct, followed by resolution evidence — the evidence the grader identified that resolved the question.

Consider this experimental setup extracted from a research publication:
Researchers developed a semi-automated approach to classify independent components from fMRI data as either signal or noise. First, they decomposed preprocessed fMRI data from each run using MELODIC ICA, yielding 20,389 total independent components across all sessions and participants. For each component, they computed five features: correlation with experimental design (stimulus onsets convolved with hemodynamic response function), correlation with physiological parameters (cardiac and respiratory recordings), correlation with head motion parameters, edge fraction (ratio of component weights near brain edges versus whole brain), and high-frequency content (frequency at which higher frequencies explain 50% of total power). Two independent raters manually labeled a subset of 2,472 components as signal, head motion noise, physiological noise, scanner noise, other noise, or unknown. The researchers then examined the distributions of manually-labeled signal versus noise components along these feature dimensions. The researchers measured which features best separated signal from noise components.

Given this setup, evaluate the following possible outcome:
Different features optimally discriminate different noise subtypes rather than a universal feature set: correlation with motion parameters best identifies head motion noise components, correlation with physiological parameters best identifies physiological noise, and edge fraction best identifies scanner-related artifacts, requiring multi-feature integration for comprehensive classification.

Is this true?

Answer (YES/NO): NO